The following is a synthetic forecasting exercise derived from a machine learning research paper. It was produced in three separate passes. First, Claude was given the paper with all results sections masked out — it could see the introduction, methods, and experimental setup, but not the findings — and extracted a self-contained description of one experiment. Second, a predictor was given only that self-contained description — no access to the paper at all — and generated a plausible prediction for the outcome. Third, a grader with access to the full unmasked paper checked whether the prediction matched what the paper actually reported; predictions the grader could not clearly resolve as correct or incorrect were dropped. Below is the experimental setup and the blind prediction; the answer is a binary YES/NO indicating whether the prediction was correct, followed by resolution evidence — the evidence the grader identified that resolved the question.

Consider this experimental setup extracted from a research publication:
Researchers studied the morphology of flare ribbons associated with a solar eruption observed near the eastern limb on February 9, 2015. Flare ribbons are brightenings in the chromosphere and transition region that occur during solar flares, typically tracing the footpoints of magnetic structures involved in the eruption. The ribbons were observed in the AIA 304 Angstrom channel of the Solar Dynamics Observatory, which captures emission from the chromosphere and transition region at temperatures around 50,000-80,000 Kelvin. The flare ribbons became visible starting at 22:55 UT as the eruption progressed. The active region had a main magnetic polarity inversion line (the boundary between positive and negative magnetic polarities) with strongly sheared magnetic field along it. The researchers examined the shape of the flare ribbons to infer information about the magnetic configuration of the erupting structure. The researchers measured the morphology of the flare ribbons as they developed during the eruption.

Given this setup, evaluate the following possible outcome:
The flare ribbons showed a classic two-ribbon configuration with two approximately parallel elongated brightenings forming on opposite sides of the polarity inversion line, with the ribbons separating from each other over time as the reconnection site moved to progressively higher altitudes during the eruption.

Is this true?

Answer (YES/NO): NO